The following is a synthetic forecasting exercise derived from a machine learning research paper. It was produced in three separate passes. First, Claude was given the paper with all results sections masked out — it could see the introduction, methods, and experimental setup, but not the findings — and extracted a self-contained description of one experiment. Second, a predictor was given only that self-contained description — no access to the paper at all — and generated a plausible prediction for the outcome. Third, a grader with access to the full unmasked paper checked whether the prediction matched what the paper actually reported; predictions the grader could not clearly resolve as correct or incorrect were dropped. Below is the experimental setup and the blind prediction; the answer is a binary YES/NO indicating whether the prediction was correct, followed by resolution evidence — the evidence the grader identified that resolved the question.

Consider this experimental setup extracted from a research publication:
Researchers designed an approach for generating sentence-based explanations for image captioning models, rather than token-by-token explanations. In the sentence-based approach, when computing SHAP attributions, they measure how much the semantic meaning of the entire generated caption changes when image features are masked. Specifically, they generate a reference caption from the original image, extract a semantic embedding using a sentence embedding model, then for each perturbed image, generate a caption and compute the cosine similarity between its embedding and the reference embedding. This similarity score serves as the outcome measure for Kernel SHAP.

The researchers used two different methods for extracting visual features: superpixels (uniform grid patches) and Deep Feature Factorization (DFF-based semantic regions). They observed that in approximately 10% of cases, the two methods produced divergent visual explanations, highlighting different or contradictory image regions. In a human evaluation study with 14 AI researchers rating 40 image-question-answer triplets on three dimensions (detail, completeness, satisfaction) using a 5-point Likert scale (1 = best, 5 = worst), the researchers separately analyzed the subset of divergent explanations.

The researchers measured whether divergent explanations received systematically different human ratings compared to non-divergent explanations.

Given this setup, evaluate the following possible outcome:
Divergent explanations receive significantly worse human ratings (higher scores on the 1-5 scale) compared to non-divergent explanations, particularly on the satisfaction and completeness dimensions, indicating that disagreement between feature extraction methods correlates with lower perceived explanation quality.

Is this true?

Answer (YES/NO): NO